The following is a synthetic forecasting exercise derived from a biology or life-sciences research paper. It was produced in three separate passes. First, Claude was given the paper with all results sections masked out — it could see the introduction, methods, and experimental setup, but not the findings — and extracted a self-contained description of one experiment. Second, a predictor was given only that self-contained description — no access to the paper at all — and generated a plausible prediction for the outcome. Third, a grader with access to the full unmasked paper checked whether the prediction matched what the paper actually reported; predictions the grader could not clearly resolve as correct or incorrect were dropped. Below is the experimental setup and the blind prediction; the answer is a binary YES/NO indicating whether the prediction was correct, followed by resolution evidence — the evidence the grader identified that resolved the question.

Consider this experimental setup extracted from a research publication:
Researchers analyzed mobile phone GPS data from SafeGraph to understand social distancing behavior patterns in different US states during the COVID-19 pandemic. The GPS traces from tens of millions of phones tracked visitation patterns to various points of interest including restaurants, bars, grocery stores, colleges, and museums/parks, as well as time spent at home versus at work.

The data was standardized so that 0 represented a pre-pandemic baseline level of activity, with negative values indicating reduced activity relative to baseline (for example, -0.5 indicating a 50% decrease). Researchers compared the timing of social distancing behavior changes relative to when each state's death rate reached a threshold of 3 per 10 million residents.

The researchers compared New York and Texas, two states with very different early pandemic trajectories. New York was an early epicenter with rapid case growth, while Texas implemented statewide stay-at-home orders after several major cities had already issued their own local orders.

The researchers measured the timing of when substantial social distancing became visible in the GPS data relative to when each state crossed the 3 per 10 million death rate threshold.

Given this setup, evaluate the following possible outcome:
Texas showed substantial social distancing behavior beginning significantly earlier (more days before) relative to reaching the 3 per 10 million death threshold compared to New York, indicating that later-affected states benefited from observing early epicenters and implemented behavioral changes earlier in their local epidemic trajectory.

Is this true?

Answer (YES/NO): YES